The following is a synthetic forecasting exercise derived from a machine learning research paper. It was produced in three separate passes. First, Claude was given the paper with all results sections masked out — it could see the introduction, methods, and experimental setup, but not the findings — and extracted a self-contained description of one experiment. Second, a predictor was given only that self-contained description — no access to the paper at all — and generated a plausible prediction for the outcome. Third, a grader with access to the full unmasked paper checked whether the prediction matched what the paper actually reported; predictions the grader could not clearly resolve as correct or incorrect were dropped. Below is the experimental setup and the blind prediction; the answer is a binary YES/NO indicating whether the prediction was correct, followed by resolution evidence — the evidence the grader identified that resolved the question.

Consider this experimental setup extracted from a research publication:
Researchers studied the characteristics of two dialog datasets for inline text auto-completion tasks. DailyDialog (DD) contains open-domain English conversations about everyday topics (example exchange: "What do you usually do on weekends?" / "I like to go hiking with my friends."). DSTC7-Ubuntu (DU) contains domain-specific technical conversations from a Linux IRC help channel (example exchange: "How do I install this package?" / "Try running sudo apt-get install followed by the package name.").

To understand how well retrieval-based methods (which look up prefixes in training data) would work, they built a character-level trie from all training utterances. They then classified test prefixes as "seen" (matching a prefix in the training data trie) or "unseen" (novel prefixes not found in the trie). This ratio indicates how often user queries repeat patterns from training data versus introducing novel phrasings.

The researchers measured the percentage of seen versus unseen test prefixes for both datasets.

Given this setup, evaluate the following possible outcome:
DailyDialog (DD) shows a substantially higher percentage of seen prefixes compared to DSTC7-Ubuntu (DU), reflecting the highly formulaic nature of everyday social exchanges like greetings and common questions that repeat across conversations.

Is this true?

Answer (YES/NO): NO